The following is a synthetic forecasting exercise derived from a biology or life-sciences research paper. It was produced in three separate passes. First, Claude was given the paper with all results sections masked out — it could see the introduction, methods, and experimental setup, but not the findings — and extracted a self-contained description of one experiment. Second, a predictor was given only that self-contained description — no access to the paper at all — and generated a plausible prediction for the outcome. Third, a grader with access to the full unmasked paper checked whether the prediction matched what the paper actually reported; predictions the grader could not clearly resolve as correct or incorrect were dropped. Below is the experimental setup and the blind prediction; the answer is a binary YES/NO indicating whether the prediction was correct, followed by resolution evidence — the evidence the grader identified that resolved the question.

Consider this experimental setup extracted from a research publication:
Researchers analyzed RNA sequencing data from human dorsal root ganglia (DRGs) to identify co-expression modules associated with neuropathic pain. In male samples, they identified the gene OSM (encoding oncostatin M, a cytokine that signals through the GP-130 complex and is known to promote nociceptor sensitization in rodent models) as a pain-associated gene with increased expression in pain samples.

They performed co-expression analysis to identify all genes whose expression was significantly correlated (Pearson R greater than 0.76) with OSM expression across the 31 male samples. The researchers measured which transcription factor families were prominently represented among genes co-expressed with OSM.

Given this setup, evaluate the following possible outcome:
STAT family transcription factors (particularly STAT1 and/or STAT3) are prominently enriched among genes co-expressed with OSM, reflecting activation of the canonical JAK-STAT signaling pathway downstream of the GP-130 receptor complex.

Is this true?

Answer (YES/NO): NO